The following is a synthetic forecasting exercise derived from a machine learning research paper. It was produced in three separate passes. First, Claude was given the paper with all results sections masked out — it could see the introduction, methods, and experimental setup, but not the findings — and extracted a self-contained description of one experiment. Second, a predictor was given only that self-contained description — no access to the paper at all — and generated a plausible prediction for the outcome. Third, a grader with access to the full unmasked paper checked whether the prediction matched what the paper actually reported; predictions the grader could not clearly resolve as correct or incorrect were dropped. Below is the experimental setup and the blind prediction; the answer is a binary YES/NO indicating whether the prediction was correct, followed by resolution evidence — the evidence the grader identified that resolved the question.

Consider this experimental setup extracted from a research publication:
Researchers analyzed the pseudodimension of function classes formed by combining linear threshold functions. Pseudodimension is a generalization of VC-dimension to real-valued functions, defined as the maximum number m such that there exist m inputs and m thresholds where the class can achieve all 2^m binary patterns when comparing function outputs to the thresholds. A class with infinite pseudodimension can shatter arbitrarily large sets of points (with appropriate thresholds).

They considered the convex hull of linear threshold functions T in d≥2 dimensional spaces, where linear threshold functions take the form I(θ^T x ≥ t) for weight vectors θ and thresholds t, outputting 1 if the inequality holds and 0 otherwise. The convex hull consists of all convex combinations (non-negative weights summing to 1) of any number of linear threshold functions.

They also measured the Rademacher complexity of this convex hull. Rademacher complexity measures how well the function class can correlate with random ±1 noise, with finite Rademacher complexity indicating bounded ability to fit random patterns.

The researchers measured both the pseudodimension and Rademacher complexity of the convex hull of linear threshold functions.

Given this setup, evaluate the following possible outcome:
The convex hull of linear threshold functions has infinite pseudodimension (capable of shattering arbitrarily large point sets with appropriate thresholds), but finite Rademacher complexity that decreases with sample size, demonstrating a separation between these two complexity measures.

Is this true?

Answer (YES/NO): NO